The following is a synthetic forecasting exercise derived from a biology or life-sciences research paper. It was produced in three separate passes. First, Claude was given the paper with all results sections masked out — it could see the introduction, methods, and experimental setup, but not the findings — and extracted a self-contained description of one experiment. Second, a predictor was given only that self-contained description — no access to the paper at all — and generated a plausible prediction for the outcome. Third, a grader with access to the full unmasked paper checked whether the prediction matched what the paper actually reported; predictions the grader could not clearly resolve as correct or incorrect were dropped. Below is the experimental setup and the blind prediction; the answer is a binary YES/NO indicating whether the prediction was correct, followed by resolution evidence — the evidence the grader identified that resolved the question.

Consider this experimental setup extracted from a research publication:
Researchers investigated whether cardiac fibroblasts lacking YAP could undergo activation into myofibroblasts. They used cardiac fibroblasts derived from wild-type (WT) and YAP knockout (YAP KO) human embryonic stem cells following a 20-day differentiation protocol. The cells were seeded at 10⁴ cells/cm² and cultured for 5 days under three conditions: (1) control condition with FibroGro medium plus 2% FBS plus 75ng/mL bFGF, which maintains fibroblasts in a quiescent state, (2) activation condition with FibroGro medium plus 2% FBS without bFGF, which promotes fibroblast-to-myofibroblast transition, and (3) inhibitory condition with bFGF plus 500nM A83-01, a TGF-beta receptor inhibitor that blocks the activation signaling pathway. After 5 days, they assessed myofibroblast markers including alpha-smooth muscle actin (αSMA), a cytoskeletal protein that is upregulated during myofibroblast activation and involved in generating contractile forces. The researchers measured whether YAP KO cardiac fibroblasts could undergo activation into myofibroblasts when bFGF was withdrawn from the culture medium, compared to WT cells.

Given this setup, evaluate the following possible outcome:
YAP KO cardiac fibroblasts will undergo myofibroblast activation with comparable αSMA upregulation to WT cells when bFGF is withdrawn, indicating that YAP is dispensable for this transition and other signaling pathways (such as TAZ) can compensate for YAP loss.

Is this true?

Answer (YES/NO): YES